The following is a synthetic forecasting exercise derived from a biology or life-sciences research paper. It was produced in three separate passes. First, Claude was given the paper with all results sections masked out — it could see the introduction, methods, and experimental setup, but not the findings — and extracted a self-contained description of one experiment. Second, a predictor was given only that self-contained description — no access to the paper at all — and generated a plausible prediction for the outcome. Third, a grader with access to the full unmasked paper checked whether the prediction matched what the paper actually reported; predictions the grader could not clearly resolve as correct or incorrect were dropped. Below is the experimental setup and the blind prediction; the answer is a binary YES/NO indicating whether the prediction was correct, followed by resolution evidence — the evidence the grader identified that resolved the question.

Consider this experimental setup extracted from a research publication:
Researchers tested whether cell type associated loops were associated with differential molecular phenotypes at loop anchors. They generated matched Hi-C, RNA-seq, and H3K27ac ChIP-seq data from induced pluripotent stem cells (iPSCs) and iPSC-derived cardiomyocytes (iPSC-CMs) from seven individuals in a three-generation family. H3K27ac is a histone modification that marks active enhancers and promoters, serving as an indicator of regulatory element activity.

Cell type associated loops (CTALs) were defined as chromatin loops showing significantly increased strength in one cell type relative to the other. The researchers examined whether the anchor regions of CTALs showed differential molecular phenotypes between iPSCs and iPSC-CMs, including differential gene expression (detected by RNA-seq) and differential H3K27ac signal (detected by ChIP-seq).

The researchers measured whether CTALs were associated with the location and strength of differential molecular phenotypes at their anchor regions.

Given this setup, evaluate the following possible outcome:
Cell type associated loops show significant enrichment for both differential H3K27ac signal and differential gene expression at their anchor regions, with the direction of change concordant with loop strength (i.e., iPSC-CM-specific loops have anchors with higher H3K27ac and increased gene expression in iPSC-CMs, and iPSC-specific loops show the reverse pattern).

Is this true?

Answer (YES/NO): YES